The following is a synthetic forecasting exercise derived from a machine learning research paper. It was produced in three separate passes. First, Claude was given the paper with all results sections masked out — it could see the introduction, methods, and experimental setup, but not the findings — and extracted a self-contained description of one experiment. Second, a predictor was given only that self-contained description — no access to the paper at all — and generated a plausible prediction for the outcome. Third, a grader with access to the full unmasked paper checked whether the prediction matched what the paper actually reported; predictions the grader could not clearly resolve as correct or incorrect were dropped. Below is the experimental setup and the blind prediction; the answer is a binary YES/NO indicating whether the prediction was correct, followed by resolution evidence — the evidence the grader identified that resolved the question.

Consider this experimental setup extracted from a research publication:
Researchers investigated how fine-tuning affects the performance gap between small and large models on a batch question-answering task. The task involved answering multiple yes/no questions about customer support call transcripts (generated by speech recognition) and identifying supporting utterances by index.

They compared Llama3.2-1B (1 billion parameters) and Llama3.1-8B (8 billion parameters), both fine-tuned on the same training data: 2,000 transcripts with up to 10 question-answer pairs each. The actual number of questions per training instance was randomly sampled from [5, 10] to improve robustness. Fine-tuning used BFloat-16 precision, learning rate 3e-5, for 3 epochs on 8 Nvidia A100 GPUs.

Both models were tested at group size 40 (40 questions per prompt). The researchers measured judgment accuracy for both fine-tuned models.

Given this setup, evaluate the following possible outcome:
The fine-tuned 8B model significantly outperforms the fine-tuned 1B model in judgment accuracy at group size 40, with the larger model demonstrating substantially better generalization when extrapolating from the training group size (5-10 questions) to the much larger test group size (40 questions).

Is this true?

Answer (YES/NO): YES